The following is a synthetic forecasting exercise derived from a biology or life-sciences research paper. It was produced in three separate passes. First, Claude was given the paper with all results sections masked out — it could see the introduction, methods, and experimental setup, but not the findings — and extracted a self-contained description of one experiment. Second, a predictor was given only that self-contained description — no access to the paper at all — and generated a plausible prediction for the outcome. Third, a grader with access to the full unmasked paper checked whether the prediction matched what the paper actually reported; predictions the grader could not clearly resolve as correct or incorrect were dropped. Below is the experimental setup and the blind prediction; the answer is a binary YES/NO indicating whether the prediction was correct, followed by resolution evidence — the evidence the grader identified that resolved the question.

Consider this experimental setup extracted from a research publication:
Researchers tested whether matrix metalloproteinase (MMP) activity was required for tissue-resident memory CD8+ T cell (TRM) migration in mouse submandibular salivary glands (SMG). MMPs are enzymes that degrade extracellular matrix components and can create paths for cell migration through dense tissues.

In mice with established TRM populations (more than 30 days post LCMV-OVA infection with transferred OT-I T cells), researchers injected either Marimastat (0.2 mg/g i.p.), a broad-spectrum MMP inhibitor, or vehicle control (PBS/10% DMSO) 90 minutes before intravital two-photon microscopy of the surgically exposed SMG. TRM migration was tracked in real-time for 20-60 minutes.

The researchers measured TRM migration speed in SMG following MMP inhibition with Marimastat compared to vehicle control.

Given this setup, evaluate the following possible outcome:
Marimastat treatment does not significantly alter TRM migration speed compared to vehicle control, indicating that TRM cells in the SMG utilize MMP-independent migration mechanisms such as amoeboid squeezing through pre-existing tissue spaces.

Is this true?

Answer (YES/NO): YES